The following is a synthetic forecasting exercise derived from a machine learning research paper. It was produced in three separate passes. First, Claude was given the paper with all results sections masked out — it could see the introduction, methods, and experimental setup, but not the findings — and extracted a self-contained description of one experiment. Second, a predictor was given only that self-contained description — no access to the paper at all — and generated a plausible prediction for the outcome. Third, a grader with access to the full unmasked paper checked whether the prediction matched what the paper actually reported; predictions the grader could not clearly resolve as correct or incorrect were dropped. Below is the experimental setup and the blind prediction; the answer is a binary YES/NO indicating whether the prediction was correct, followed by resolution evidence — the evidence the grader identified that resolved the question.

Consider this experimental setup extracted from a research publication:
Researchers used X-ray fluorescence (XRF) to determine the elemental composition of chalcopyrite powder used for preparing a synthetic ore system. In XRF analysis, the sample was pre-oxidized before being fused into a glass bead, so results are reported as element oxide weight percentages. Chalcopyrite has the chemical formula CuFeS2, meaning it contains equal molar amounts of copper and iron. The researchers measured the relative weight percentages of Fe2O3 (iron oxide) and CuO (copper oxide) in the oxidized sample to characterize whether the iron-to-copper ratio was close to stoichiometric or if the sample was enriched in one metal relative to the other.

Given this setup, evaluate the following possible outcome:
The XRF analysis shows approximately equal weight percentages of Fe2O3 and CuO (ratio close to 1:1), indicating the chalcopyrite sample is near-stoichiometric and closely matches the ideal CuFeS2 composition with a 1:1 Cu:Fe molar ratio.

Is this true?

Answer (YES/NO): NO